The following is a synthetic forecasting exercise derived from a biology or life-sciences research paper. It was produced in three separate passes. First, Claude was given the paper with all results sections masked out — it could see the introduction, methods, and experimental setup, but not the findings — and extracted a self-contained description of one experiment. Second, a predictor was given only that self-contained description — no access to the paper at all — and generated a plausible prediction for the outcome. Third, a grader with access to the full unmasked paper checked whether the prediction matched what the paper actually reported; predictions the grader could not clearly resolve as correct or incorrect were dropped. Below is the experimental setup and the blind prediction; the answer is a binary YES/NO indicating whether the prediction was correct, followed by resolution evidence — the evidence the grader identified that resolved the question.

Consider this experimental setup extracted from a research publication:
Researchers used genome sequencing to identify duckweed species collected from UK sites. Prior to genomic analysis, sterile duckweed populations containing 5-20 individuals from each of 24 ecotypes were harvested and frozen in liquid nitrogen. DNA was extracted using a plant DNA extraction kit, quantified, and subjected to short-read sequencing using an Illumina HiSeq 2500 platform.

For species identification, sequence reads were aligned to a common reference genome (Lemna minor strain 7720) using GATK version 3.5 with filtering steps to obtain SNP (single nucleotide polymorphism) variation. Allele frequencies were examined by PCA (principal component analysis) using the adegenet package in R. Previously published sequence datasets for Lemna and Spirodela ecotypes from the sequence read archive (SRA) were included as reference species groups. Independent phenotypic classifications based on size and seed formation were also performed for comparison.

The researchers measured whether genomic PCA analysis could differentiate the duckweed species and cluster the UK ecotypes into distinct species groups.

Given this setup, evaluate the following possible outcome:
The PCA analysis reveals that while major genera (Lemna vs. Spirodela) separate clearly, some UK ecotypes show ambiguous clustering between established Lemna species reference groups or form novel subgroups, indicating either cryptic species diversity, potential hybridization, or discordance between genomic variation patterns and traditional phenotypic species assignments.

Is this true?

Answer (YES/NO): YES